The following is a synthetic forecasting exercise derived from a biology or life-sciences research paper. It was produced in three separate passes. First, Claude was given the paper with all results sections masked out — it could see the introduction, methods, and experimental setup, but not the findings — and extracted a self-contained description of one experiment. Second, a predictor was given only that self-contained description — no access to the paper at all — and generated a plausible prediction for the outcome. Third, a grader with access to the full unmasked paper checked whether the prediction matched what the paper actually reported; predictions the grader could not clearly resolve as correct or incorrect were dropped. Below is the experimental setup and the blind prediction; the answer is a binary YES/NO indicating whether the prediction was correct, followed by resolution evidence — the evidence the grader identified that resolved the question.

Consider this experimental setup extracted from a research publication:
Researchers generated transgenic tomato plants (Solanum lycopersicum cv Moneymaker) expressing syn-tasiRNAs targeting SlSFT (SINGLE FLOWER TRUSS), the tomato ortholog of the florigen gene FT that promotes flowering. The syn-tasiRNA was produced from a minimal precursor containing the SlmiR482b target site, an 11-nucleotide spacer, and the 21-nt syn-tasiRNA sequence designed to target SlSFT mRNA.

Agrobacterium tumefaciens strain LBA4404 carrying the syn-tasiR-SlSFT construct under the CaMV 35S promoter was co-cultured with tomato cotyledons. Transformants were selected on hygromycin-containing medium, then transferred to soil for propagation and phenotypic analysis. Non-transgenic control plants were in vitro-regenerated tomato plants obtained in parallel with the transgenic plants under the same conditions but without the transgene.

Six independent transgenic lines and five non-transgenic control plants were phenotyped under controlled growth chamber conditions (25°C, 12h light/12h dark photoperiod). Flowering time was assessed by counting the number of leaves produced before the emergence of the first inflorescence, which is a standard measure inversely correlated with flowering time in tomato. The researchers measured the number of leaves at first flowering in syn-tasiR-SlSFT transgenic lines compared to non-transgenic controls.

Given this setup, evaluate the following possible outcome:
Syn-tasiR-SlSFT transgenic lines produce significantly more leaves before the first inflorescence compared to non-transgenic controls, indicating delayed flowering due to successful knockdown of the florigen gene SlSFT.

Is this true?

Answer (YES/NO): YES